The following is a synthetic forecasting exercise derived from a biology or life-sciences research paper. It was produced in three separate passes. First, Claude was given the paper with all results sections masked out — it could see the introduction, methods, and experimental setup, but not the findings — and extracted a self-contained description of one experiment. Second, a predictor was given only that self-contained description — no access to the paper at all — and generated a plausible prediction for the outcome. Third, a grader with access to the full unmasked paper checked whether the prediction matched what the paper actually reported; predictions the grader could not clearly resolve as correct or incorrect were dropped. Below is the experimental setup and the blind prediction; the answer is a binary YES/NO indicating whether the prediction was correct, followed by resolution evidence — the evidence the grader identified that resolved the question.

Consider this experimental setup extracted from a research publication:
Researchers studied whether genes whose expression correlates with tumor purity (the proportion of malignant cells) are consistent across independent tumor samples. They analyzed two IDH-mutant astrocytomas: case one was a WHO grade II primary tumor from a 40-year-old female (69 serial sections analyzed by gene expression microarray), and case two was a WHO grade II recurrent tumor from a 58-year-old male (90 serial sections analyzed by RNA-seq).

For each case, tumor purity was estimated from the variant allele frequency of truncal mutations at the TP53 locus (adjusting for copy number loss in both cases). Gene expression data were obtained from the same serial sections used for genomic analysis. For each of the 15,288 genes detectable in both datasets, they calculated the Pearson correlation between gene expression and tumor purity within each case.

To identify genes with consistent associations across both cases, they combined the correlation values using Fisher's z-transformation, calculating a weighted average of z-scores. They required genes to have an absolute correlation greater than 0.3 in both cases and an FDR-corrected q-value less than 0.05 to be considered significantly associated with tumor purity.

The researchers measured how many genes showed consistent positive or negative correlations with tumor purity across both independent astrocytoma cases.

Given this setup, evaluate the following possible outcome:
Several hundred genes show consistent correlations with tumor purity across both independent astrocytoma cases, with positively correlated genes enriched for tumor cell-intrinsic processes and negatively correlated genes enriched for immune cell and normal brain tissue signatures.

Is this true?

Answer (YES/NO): NO